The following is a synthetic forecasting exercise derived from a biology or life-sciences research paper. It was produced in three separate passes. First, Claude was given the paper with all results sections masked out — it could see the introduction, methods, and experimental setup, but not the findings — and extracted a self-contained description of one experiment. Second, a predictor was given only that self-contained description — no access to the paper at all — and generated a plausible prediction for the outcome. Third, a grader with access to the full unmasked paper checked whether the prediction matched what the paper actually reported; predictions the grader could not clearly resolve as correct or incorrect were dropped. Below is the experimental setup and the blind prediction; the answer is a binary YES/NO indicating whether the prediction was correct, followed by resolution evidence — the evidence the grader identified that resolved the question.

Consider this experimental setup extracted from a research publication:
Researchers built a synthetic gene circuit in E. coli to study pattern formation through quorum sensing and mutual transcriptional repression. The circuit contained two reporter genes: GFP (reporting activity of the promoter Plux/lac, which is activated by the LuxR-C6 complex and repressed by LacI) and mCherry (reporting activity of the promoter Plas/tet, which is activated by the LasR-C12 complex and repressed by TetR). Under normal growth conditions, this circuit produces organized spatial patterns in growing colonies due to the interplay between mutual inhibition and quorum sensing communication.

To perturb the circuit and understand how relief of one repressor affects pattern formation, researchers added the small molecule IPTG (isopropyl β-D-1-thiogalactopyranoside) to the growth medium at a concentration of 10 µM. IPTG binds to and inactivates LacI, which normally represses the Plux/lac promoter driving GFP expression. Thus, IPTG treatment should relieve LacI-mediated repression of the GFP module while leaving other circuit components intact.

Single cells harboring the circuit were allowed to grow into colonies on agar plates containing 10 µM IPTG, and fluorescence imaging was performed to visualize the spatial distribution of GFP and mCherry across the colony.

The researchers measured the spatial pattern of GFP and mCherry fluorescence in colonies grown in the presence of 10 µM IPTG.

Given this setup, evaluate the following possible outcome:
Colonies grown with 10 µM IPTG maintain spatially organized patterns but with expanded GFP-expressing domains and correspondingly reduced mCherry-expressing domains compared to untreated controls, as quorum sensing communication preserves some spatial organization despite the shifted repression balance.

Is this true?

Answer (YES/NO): NO